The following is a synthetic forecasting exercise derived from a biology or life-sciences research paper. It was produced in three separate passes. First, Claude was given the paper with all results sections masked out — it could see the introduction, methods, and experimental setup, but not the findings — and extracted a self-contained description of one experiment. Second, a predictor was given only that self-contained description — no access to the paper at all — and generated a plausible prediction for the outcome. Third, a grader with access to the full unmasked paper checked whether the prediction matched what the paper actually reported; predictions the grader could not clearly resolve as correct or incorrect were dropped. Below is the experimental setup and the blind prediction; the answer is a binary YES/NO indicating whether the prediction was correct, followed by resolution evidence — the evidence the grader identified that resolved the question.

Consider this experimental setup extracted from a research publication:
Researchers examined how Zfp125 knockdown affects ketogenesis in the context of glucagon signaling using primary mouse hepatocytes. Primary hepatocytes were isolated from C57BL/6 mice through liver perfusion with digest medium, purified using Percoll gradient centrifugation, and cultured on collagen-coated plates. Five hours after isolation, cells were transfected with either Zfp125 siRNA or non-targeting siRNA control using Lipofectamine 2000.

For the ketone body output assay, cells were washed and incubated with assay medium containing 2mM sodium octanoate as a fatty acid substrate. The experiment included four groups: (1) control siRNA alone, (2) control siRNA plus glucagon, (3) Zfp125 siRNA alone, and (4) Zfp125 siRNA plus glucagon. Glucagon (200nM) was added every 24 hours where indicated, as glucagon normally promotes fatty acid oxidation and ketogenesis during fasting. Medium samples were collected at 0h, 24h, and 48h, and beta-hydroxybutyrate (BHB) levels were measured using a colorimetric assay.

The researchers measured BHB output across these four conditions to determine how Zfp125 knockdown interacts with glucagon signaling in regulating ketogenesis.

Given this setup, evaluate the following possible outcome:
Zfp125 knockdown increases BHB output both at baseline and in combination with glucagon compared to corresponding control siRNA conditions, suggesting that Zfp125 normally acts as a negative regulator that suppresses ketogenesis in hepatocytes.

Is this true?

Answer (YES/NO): YES